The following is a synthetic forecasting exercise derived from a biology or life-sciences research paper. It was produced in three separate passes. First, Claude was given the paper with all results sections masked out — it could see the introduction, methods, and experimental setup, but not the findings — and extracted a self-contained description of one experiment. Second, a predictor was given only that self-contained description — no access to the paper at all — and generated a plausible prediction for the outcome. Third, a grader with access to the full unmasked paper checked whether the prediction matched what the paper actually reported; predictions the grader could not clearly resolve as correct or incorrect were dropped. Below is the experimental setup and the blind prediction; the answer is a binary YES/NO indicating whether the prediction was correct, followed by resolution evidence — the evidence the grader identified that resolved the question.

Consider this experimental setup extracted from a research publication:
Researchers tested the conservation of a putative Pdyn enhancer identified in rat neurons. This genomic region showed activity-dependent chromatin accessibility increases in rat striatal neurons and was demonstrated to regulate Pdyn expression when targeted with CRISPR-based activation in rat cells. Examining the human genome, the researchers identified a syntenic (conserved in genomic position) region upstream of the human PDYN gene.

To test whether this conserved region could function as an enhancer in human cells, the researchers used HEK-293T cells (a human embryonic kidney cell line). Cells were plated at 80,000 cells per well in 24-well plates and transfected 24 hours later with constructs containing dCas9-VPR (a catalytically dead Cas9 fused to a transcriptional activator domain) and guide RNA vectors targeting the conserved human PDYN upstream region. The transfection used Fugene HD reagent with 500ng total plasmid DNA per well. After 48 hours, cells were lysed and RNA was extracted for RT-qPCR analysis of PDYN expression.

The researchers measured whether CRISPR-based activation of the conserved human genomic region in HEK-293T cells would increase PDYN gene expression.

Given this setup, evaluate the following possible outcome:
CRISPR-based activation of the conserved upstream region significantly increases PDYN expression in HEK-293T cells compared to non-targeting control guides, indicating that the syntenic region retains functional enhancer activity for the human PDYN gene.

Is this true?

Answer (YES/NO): YES